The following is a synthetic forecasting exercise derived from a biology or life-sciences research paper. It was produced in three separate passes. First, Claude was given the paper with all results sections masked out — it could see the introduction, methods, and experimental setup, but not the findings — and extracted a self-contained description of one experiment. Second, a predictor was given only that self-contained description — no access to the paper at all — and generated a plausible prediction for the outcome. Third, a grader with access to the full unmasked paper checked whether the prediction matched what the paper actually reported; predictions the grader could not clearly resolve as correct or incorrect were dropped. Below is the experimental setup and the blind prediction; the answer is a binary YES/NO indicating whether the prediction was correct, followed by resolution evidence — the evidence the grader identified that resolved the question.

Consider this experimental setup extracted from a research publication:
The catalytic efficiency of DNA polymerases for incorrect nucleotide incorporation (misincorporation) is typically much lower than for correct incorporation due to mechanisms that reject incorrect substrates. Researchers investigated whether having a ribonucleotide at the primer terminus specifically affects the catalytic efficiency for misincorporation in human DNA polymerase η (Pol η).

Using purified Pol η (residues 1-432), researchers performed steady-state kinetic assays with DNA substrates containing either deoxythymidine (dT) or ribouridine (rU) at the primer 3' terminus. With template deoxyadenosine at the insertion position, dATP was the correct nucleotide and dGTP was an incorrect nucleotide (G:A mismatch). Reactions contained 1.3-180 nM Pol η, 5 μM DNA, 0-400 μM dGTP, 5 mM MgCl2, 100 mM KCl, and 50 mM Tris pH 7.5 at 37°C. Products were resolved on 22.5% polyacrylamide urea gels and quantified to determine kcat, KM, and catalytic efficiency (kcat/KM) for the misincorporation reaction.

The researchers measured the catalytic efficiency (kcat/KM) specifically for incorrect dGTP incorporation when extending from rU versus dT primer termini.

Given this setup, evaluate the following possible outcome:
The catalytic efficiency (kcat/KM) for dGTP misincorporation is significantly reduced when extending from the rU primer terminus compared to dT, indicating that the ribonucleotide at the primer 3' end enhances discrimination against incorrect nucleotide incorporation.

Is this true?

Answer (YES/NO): NO